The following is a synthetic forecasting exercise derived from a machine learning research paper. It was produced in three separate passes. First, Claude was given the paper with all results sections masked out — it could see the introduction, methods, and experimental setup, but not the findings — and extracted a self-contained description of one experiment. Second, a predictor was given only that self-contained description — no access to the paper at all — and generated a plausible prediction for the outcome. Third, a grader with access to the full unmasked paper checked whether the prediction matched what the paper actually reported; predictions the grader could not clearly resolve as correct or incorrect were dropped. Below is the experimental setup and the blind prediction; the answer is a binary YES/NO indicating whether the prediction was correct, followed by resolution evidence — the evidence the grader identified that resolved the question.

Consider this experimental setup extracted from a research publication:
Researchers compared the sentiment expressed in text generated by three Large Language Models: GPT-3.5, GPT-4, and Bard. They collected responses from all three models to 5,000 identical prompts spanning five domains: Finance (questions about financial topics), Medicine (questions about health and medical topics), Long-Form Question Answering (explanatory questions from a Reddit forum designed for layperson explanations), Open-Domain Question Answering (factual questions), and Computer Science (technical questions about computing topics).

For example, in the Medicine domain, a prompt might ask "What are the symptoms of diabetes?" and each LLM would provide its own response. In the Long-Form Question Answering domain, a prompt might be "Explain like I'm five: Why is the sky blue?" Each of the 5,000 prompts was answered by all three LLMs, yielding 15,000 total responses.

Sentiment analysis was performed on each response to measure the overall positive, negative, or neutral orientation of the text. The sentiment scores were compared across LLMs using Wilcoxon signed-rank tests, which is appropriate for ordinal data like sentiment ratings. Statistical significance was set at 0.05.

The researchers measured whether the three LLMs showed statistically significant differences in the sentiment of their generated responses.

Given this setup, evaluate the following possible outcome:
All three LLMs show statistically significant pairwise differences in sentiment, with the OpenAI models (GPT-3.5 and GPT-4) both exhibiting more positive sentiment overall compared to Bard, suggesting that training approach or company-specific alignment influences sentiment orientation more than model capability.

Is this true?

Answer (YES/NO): NO